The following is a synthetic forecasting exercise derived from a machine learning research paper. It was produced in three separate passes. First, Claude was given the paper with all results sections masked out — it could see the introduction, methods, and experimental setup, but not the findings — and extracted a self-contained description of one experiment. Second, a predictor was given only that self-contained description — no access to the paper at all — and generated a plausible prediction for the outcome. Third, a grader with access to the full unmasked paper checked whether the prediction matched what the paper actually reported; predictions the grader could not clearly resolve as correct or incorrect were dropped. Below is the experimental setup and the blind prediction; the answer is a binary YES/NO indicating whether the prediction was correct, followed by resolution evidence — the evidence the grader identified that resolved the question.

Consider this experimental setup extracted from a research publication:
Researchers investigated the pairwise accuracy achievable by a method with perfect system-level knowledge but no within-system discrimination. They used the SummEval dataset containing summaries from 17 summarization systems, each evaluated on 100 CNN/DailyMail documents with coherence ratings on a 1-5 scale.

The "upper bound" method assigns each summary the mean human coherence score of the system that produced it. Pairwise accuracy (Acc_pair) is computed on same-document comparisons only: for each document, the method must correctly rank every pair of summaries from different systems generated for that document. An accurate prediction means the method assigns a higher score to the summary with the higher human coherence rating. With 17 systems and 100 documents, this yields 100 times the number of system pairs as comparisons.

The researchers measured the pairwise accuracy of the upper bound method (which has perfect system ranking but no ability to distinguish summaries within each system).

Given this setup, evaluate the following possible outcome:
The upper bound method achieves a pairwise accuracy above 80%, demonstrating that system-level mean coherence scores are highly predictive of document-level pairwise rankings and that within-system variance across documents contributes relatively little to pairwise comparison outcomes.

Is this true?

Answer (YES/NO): NO